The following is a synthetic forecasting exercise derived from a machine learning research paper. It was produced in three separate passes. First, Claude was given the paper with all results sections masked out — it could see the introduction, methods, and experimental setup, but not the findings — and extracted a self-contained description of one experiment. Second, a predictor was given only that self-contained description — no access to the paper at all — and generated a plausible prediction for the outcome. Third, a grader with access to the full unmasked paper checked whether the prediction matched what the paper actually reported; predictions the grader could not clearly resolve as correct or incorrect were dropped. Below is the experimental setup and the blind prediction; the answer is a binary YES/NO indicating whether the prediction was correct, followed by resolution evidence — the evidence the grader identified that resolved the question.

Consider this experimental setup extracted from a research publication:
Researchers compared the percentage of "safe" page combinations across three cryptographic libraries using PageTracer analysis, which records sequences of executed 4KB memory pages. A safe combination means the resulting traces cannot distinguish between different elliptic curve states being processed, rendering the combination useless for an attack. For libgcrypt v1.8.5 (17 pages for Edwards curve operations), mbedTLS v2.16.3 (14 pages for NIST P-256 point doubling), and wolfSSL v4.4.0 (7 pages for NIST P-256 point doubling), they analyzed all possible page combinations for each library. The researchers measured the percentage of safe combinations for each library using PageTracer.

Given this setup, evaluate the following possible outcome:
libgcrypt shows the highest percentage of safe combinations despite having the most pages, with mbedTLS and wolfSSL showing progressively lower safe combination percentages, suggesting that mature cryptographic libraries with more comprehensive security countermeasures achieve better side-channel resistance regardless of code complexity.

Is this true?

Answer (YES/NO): NO